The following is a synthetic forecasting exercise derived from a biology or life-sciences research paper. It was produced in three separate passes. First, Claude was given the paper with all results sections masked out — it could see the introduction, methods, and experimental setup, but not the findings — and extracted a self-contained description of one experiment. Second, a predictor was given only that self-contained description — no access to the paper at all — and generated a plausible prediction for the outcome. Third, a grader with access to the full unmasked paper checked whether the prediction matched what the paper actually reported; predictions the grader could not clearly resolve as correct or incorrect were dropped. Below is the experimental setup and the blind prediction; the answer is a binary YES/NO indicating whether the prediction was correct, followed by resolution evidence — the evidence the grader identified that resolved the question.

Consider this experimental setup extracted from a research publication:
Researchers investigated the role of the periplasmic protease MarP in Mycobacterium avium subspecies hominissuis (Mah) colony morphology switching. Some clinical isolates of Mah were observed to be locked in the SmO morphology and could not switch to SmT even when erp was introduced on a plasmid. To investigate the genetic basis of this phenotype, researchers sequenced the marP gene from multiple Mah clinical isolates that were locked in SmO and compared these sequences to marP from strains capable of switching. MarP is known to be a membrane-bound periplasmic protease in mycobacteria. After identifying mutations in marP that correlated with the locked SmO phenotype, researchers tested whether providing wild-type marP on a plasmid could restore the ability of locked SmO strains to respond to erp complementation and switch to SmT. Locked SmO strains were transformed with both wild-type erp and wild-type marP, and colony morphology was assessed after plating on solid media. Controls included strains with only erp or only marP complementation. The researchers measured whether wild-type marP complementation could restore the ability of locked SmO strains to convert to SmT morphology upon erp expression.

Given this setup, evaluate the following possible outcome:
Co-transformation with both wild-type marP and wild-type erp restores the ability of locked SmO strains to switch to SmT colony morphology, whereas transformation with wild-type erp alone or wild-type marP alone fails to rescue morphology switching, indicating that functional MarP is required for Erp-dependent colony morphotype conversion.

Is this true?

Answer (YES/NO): NO